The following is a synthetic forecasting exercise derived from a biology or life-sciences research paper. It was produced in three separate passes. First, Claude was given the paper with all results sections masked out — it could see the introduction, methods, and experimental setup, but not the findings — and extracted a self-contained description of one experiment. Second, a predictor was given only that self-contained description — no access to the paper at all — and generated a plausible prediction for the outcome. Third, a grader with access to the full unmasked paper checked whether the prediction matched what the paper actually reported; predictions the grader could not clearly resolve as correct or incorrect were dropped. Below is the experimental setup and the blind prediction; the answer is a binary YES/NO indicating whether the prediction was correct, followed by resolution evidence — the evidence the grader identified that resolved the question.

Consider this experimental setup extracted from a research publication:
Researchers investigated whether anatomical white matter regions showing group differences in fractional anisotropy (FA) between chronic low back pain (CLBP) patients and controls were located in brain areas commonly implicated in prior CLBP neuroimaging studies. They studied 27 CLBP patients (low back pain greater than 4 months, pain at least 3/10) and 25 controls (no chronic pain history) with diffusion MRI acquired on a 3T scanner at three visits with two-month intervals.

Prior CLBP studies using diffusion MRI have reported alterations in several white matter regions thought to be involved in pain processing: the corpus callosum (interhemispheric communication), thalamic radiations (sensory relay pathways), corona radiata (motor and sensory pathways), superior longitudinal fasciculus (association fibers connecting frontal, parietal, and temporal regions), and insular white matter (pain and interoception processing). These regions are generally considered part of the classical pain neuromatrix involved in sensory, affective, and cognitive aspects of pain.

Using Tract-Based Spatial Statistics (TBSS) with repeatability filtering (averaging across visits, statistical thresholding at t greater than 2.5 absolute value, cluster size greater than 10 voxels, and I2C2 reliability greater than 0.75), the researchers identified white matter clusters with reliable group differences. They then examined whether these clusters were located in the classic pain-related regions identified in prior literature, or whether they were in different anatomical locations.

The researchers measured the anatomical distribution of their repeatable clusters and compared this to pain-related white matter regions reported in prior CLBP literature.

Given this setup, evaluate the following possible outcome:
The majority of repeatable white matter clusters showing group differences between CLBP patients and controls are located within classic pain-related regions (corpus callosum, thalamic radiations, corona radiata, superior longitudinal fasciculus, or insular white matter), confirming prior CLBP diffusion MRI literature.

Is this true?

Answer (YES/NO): NO